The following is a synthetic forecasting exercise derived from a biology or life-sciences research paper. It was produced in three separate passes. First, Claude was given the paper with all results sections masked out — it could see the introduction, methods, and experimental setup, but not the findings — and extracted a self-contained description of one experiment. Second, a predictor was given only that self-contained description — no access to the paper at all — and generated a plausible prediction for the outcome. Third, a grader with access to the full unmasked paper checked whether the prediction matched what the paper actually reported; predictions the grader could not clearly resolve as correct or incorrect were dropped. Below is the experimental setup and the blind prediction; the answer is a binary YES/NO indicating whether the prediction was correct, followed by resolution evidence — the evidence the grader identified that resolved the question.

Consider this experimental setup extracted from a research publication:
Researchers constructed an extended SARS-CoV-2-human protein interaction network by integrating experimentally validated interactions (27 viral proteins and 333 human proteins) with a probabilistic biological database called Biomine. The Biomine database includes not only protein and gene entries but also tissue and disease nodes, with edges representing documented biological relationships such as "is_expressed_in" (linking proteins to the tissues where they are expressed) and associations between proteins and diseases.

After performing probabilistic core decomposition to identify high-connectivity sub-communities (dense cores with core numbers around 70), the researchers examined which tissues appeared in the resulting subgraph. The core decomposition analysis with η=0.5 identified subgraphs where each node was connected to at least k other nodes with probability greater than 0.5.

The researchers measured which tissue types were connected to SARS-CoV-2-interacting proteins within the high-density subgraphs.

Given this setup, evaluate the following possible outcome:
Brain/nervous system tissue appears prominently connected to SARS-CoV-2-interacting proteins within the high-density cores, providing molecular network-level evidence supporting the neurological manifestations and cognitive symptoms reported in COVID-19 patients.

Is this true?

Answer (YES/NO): NO